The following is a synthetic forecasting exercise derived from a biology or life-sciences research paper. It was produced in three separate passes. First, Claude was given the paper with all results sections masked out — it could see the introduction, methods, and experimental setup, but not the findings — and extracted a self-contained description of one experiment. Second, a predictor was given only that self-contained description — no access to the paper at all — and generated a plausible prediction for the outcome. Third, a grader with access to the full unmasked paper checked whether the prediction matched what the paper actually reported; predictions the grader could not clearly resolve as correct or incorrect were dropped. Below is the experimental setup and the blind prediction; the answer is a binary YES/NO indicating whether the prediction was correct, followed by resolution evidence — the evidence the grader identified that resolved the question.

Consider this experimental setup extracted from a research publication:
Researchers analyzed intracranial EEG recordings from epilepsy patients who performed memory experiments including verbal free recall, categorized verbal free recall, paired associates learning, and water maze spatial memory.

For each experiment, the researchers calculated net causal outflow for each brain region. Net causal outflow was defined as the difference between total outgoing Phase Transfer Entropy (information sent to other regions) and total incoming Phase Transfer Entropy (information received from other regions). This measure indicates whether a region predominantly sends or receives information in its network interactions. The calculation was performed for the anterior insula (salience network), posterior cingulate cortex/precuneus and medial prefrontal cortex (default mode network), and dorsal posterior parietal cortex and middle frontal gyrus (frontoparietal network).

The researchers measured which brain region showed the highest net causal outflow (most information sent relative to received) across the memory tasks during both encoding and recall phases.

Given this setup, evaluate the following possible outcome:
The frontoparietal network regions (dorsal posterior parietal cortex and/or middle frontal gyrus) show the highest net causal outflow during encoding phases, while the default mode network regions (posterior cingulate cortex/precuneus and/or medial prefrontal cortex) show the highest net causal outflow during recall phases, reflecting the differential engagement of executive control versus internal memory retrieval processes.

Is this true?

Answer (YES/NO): NO